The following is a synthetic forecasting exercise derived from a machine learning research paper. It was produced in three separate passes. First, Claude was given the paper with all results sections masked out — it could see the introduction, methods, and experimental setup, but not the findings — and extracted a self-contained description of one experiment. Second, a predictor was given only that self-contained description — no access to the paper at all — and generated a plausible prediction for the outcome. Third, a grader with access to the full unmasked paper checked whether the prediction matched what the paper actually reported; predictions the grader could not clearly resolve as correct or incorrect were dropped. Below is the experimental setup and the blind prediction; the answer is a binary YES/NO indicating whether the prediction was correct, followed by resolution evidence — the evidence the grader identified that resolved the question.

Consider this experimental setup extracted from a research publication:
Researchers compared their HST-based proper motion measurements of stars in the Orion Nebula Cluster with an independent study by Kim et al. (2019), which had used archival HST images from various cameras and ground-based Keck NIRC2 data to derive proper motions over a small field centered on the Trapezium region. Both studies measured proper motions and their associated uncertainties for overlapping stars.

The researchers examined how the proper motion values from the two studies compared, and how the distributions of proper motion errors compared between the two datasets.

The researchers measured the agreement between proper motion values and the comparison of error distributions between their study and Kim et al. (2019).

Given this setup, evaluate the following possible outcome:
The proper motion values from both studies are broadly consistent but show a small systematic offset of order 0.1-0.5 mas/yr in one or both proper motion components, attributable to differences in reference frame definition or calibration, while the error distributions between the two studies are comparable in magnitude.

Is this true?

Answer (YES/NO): NO